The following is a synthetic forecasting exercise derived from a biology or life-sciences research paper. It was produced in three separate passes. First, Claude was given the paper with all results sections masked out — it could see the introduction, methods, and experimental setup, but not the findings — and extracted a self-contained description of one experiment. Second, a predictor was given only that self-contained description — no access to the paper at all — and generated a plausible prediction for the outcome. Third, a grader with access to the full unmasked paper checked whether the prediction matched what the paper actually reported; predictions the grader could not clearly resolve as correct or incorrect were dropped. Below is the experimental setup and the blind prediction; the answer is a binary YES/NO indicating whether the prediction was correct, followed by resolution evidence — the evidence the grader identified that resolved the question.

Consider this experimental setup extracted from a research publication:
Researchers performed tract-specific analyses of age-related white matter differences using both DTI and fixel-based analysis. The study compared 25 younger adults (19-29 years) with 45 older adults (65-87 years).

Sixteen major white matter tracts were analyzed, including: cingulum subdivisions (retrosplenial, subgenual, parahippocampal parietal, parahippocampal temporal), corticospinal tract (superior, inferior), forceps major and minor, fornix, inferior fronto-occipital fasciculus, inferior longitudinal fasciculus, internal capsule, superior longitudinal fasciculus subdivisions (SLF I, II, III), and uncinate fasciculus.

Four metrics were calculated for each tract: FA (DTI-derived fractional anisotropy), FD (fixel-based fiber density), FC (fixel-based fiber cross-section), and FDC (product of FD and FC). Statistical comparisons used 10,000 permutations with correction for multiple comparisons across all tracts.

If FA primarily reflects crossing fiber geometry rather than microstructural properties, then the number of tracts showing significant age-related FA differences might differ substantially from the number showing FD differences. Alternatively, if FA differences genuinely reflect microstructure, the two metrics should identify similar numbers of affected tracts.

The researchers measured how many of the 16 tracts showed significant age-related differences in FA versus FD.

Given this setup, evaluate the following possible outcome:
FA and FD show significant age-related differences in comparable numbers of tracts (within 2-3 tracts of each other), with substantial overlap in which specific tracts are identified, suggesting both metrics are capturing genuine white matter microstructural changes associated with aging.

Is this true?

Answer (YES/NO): NO